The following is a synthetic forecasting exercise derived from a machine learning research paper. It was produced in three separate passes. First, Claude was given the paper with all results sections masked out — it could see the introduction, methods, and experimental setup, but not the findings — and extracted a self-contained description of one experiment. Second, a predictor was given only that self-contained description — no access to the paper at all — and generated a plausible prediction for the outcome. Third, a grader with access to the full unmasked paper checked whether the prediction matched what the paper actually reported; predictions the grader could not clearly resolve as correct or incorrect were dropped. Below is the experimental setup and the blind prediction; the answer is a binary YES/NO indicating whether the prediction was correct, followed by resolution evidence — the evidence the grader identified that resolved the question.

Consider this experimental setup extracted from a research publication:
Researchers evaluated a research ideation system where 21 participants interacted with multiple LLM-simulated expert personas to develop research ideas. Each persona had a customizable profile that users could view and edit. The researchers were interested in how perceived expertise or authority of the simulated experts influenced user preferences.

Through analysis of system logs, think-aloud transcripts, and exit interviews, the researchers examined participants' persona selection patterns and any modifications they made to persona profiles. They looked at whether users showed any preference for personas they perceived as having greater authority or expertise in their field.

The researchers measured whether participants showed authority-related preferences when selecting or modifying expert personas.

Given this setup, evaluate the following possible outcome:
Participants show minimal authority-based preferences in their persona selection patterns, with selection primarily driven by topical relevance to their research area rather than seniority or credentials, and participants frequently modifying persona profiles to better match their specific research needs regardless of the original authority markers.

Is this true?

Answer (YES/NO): NO